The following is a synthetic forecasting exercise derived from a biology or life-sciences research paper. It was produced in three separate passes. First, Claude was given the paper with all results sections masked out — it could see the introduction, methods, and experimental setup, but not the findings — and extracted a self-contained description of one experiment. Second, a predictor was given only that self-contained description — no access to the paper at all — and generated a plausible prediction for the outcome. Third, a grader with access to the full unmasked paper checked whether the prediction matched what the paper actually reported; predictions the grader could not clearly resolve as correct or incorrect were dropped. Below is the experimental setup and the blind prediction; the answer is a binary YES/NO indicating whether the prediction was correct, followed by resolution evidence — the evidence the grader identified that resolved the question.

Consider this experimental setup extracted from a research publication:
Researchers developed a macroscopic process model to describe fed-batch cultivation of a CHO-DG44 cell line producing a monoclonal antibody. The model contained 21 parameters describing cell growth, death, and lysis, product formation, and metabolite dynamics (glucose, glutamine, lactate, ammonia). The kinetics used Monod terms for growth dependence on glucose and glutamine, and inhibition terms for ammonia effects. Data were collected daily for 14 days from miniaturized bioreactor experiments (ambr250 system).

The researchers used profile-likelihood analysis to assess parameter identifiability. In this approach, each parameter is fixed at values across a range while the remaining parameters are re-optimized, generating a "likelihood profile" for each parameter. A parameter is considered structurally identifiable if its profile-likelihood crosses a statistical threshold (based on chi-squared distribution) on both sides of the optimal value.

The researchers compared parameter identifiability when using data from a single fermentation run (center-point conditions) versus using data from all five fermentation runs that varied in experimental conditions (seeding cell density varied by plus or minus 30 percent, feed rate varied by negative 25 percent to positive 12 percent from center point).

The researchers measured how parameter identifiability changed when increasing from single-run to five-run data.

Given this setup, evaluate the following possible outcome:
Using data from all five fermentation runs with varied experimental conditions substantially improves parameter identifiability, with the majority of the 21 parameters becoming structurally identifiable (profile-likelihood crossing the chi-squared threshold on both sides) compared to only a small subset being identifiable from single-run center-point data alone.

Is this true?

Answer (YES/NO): NO